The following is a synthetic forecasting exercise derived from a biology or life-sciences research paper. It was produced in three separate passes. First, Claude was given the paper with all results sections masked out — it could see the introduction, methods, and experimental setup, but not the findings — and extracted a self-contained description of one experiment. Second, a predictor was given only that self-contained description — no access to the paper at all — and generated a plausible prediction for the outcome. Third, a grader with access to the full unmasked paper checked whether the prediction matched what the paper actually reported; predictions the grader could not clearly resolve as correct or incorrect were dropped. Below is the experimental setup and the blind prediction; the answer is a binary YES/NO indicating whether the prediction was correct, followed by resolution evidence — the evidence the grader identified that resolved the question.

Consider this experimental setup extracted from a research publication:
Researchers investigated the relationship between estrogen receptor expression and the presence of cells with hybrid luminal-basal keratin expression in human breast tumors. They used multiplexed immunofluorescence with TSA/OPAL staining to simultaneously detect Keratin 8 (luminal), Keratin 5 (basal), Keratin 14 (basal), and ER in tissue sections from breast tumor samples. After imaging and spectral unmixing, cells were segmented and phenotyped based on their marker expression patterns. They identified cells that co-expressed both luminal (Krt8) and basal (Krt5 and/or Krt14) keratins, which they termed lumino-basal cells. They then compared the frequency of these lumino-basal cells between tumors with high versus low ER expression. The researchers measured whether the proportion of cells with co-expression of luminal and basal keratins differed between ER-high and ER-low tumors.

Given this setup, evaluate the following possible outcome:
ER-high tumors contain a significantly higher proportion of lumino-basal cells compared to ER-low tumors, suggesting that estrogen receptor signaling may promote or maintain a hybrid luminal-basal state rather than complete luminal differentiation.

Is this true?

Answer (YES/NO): NO